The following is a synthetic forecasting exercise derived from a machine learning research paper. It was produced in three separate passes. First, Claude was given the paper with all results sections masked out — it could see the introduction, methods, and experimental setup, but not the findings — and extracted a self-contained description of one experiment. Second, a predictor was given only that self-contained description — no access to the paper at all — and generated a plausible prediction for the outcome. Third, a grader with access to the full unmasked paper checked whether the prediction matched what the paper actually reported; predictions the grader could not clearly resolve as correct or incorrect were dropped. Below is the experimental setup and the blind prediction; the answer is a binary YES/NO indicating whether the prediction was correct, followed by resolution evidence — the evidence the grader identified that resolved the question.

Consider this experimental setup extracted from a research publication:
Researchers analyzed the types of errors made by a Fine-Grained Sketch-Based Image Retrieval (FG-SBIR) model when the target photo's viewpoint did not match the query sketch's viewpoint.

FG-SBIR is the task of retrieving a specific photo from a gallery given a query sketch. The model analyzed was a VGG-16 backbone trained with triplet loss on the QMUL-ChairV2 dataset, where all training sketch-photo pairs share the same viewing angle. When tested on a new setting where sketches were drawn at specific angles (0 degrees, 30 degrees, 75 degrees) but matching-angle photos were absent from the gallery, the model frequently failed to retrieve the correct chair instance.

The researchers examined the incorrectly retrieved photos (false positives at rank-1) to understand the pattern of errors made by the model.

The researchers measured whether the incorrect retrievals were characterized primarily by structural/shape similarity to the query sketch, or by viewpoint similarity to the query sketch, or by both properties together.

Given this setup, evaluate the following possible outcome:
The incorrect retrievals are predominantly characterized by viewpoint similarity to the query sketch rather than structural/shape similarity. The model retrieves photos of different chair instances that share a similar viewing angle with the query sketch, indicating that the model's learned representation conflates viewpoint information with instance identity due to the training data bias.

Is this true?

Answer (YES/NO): NO